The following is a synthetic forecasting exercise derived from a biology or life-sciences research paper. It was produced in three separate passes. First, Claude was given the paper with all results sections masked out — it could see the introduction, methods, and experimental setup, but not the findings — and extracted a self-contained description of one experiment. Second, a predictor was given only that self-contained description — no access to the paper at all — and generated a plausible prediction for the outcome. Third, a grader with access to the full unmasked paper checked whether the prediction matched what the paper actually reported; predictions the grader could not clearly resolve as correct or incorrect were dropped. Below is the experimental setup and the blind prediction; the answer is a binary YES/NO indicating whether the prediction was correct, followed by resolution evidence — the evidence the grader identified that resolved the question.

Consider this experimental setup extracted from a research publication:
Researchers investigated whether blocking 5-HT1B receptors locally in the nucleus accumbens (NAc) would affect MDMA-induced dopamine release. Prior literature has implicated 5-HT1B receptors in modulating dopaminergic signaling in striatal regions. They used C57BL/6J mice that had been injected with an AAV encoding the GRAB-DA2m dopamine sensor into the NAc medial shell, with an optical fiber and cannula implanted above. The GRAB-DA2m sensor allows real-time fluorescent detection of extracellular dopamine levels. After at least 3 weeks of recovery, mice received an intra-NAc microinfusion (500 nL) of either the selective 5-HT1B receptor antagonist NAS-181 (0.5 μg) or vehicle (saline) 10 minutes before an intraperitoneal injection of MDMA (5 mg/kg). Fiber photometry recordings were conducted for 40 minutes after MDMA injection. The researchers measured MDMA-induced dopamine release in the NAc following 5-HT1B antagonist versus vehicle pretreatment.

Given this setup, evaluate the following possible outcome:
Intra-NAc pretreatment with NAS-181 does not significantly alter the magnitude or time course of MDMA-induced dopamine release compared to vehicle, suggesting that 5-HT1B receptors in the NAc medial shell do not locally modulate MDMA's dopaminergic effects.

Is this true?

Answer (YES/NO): YES